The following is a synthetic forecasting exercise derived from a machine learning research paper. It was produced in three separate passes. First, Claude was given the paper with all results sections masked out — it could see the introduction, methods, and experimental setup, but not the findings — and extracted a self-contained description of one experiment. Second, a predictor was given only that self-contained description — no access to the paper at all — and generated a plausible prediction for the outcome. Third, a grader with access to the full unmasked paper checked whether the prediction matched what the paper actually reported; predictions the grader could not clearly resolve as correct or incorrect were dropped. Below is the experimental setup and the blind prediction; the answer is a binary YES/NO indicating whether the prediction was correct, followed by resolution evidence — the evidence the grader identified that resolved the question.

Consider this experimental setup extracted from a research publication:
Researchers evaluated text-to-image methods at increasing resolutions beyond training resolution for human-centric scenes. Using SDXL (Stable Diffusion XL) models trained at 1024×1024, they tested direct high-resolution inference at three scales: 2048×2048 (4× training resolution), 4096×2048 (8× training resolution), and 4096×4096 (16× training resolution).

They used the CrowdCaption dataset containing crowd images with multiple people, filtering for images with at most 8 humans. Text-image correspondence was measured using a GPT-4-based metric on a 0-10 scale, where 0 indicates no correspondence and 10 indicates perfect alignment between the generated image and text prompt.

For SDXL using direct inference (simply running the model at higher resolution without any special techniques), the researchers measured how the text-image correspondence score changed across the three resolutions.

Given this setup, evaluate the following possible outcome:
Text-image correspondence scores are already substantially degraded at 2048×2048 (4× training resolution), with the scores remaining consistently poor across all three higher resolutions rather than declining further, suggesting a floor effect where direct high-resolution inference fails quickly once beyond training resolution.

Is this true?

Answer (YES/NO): NO